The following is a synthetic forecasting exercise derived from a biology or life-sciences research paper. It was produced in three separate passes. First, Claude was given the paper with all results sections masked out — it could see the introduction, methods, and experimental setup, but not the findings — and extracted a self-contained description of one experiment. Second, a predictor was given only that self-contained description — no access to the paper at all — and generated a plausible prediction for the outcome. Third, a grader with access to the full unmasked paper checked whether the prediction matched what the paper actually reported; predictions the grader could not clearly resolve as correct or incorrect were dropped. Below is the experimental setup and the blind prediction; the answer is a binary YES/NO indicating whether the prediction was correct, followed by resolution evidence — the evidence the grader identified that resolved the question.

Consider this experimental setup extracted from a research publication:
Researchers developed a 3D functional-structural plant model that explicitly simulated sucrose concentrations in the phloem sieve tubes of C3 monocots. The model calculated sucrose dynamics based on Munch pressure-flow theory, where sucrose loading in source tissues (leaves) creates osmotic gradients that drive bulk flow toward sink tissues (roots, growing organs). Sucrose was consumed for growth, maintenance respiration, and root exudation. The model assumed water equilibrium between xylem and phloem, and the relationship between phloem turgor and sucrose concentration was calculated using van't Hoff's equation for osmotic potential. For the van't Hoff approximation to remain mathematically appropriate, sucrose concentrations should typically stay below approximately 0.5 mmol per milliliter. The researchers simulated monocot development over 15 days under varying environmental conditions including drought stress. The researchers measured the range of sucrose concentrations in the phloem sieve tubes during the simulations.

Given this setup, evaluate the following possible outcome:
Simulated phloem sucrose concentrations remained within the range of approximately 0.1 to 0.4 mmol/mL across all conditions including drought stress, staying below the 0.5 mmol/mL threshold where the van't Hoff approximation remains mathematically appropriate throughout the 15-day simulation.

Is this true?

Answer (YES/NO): NO